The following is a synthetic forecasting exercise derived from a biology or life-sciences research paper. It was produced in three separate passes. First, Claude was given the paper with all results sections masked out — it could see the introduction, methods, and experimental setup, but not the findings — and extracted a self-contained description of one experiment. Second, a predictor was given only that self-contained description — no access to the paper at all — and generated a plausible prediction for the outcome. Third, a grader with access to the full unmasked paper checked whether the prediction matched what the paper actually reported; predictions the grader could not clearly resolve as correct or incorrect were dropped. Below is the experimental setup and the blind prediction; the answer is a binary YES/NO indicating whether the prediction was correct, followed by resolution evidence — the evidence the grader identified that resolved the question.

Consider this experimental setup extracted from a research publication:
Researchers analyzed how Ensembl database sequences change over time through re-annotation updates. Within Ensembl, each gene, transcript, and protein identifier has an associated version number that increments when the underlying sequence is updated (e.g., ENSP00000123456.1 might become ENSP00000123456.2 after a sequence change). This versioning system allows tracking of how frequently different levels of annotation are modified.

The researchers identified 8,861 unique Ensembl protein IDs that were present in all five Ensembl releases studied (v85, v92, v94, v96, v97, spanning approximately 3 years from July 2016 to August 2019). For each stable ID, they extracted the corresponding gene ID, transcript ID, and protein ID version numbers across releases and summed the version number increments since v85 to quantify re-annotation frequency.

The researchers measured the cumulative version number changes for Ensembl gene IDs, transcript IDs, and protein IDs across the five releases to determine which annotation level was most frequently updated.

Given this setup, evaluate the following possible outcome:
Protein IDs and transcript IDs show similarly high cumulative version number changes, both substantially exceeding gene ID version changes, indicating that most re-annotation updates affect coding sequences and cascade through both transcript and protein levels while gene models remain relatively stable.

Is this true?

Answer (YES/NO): NO